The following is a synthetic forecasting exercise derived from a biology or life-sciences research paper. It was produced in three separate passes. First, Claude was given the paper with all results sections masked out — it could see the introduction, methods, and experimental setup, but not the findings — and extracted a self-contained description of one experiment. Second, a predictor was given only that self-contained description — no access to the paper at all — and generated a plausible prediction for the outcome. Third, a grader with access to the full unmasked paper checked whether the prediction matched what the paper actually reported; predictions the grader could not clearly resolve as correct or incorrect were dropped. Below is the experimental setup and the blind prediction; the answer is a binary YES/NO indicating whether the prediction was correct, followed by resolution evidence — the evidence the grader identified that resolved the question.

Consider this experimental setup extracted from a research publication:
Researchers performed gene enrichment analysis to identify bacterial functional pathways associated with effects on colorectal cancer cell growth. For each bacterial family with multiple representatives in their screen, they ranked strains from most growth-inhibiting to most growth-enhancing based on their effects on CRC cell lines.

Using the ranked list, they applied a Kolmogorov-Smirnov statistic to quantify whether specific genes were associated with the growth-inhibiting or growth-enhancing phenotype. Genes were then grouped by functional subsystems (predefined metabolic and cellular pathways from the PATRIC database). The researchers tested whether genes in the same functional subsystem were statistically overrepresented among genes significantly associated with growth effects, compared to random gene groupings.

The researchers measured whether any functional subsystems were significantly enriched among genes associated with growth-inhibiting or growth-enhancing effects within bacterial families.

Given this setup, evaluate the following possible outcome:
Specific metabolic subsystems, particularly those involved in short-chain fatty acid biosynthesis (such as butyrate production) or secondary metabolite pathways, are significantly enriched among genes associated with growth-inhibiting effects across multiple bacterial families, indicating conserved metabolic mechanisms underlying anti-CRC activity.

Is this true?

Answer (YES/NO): NO